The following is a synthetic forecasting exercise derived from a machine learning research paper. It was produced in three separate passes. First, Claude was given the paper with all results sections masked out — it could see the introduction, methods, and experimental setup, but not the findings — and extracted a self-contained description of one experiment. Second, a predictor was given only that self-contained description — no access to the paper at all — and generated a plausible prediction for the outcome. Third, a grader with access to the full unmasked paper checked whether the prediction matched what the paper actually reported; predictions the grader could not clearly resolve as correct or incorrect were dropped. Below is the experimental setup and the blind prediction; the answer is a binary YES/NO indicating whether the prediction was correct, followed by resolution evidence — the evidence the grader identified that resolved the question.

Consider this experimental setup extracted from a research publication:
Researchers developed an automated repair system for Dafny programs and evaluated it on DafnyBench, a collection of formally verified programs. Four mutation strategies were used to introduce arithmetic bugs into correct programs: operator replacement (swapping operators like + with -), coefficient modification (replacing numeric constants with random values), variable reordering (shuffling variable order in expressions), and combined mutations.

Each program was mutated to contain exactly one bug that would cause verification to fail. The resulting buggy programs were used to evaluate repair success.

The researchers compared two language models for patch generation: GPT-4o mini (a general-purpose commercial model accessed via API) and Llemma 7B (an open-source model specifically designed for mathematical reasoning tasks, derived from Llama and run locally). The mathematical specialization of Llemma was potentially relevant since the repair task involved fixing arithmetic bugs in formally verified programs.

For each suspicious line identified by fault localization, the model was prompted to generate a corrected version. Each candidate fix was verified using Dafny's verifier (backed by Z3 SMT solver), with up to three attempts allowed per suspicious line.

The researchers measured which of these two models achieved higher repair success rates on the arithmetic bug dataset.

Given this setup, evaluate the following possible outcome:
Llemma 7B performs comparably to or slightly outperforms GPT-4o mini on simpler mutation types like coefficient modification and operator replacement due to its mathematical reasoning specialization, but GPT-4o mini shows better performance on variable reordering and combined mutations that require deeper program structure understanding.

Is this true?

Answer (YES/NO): NO